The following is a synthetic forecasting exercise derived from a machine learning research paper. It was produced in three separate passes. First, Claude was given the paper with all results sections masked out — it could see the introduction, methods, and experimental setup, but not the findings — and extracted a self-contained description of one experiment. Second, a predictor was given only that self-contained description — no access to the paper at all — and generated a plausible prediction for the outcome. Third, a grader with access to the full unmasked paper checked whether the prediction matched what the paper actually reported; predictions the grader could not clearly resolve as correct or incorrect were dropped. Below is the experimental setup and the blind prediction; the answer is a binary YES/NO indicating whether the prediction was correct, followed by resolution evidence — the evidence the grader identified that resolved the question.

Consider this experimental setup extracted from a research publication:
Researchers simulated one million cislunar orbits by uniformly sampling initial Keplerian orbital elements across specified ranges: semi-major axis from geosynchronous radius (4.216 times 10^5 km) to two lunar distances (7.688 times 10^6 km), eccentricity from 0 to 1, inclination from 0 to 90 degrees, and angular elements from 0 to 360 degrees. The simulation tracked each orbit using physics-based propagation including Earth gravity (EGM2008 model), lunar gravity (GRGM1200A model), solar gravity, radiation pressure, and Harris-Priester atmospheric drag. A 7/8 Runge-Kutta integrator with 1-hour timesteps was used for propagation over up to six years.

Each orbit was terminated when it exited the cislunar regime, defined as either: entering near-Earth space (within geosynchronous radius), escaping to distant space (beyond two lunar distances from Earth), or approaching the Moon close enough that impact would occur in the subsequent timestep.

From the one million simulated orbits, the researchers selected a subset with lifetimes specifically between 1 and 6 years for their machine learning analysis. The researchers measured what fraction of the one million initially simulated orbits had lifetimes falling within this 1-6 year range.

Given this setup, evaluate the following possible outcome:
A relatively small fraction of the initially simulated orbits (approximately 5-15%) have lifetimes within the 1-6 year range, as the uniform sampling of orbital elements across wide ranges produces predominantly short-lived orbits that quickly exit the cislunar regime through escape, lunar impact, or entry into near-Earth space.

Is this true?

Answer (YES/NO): NO